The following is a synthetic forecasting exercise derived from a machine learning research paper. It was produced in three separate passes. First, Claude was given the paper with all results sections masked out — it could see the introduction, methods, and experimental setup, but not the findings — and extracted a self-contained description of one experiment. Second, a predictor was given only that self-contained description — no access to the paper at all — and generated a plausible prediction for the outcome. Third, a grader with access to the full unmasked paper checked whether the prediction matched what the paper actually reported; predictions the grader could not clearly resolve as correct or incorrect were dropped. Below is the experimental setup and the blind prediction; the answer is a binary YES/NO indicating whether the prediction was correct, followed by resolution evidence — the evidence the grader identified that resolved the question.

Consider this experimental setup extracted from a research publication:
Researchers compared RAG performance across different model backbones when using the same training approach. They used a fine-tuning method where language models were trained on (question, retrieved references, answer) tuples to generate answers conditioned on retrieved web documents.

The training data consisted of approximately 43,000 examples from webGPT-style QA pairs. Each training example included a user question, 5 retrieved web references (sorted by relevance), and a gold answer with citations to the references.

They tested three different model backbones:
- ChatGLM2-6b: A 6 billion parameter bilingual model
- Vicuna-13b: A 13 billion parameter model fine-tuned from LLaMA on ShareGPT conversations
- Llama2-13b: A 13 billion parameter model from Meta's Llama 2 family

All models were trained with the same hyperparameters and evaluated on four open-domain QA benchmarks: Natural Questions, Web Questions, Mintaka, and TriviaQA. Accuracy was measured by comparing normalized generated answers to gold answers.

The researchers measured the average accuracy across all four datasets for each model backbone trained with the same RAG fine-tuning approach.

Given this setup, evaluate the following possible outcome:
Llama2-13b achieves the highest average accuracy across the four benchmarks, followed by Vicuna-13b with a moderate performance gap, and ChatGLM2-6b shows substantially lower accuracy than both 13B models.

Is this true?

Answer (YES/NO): NO